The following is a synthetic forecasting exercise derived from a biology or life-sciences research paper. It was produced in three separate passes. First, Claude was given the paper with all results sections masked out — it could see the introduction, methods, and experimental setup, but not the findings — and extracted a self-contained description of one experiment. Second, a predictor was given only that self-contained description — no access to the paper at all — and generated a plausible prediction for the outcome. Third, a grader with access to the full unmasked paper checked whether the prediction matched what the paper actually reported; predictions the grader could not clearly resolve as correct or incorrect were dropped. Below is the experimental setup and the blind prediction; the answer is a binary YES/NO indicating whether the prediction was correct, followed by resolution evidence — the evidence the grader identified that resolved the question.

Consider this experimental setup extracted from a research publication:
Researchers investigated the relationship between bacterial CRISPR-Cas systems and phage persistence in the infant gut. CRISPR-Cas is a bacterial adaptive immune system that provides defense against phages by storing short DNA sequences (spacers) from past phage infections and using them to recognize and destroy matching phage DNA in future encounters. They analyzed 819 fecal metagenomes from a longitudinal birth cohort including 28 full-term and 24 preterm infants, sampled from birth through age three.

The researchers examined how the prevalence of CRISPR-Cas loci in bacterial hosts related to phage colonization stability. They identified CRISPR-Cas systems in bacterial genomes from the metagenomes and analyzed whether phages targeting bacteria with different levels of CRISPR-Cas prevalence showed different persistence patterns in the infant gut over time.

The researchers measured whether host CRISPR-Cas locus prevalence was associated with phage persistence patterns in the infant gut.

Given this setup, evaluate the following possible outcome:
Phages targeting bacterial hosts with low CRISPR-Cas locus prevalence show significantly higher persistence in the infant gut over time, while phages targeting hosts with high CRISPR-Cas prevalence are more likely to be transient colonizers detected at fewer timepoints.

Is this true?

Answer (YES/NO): NO